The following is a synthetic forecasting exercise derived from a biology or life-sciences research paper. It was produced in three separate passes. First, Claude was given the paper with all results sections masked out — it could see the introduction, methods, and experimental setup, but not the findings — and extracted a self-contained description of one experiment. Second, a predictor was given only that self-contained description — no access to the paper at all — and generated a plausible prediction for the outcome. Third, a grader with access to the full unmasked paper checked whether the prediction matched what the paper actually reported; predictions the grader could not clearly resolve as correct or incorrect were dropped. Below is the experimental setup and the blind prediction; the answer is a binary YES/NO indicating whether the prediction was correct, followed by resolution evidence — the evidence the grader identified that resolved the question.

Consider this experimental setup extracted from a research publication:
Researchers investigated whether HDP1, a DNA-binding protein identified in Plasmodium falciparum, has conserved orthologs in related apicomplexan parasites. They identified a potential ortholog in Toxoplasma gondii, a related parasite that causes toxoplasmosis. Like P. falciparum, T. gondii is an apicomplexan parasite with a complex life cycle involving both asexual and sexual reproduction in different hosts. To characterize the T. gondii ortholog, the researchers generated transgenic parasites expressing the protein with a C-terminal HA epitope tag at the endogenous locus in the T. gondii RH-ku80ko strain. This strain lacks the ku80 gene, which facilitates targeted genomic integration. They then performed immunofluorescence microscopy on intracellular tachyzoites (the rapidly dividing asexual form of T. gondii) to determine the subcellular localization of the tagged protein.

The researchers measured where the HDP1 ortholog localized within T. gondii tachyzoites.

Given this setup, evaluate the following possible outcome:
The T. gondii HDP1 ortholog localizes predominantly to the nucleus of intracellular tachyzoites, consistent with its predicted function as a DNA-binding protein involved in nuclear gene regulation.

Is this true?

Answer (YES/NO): YES